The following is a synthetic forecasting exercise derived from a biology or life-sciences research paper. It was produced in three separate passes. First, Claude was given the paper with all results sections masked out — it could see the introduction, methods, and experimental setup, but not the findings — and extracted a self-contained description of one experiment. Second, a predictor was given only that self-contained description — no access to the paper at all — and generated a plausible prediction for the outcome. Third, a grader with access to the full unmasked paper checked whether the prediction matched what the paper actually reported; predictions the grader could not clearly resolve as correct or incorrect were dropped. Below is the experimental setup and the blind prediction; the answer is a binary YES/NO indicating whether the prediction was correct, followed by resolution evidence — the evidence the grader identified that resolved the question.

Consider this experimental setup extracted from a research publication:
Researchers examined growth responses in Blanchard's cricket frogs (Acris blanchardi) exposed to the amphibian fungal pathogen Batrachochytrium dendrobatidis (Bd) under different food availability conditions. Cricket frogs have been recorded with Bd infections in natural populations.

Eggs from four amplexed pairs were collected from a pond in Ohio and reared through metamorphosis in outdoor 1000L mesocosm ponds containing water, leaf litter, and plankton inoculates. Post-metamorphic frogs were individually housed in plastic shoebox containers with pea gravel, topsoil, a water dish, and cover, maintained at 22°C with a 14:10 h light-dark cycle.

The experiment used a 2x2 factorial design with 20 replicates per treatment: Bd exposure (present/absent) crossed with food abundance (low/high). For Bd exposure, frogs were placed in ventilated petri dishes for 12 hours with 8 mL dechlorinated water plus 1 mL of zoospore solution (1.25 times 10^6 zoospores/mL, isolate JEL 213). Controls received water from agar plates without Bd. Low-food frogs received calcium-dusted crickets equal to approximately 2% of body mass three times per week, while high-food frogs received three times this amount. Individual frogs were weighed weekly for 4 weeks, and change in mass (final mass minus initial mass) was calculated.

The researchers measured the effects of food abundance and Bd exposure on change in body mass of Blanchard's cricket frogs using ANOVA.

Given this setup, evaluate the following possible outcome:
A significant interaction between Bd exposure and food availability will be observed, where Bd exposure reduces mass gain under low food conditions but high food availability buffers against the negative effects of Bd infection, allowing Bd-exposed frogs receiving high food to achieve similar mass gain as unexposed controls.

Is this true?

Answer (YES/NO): NO